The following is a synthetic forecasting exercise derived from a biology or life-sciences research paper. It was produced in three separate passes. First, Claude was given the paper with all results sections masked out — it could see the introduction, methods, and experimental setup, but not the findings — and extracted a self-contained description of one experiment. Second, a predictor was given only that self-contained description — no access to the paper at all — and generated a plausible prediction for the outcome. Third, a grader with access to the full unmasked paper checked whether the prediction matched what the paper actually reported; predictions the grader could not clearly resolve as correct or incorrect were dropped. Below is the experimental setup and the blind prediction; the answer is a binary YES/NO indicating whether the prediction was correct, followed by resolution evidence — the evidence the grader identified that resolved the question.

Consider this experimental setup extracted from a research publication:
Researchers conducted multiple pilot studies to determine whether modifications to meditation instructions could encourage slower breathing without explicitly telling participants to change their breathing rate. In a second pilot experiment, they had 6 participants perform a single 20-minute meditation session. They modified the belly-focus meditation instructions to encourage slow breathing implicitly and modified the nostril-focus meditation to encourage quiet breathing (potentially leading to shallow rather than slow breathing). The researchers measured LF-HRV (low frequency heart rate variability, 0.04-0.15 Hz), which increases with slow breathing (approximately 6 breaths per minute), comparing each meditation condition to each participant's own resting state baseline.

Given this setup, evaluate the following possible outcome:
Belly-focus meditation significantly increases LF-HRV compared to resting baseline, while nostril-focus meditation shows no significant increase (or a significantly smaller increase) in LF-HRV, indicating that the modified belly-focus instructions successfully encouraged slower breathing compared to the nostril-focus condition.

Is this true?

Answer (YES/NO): NO